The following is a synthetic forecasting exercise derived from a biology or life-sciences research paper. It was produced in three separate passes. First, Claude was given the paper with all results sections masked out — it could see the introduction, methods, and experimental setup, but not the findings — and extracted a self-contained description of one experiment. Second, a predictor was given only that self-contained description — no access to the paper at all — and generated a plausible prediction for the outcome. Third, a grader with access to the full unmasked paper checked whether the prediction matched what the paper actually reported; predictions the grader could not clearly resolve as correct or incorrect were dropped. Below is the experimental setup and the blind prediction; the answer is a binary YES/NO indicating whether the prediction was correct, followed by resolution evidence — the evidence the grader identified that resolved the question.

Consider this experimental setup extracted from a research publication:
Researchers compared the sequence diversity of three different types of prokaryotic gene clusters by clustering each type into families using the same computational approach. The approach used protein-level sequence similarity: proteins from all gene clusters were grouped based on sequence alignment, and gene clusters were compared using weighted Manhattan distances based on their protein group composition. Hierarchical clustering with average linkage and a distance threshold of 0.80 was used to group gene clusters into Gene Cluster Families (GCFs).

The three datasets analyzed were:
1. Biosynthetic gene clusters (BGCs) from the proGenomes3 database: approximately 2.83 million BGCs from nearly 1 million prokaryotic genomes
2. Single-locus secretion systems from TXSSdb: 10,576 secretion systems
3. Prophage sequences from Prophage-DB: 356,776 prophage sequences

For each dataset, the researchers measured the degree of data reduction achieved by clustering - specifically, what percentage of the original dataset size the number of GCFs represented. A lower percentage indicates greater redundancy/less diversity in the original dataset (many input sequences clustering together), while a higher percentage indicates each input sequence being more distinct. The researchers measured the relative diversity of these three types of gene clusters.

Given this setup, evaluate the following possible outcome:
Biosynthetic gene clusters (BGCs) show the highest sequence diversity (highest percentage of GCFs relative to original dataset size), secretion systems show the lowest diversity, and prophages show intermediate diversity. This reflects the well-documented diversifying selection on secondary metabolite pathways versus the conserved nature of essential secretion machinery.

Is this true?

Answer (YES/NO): NO